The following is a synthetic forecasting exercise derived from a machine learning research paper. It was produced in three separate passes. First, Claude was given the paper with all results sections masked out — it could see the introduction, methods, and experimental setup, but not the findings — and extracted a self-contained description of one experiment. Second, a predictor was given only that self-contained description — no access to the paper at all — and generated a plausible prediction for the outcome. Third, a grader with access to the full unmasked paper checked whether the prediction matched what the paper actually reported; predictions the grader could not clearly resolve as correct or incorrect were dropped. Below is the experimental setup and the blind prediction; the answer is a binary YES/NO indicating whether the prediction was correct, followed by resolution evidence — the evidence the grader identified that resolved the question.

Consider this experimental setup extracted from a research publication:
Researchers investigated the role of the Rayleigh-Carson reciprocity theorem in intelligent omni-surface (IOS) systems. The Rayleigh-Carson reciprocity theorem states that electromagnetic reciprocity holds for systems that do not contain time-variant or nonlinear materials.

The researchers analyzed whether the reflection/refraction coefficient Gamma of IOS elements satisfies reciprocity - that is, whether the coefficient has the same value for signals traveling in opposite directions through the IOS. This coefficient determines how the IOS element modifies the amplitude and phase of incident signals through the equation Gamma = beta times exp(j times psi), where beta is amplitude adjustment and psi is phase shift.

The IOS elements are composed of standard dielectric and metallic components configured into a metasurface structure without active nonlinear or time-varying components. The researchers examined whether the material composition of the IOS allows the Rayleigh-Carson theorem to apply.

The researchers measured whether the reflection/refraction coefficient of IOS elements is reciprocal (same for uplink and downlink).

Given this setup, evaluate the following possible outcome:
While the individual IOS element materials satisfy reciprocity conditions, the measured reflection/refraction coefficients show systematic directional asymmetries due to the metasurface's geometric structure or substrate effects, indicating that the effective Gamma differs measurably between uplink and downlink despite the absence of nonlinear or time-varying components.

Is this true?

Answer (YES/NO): NO